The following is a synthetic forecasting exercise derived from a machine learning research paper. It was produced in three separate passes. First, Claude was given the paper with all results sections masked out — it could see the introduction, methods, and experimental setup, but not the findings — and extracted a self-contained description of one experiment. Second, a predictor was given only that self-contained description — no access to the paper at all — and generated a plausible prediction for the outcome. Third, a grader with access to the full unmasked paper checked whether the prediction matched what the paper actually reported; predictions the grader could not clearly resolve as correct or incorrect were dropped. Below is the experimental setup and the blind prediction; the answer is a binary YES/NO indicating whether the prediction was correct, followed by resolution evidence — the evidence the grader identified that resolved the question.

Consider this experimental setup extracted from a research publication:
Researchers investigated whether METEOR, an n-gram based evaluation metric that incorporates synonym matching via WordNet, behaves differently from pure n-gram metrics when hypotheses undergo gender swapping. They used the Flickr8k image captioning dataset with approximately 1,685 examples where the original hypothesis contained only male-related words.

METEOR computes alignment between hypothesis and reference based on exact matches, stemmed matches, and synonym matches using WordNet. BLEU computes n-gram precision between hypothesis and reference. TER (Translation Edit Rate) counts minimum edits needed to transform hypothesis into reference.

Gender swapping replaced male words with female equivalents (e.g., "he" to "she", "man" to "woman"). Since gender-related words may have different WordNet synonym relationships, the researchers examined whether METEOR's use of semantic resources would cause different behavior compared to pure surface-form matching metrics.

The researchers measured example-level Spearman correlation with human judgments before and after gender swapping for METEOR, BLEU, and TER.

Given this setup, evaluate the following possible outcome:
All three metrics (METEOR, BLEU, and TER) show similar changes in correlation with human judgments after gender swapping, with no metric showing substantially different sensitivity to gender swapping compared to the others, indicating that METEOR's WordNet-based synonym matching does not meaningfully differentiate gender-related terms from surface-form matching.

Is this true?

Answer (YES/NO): NO